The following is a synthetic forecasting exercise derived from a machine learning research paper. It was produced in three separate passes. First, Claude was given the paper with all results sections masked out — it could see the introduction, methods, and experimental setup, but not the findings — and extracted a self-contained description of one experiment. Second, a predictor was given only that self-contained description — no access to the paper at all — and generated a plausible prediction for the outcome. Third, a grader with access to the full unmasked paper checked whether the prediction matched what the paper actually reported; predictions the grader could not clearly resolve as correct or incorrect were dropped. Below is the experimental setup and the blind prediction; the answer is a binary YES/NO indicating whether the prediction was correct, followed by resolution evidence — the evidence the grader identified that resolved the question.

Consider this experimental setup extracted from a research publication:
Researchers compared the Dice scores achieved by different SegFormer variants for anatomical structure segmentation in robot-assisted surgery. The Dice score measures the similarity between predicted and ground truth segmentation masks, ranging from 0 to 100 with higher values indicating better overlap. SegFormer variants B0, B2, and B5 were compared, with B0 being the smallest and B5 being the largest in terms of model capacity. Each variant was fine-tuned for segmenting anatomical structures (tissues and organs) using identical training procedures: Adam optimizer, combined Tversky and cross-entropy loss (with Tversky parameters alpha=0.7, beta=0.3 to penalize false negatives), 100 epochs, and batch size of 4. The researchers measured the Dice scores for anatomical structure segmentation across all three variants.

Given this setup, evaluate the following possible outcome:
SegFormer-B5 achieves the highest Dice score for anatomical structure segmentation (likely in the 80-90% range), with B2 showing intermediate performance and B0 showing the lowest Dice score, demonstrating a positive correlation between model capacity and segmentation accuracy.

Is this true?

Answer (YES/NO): NO